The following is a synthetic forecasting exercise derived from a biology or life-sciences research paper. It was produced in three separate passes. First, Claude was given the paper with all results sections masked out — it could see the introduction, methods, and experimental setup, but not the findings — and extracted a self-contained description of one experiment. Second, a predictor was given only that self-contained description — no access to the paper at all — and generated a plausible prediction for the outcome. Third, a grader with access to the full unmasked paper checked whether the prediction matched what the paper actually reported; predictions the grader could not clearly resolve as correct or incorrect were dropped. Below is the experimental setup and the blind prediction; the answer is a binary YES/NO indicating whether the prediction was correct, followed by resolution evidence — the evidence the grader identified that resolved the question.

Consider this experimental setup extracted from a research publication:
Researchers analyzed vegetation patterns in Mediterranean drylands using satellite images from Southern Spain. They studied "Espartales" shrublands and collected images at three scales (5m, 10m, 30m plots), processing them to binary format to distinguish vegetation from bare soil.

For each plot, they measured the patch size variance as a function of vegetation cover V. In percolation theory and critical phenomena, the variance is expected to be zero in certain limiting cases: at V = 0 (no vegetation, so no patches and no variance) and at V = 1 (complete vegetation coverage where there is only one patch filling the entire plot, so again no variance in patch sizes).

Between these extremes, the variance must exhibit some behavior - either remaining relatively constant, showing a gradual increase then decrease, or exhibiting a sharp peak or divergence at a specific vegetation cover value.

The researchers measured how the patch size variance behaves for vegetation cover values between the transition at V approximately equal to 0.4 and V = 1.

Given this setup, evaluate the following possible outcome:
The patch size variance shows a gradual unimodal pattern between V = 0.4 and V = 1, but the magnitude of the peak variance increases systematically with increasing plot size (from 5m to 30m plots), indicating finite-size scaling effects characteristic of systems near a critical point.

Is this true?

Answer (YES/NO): NO